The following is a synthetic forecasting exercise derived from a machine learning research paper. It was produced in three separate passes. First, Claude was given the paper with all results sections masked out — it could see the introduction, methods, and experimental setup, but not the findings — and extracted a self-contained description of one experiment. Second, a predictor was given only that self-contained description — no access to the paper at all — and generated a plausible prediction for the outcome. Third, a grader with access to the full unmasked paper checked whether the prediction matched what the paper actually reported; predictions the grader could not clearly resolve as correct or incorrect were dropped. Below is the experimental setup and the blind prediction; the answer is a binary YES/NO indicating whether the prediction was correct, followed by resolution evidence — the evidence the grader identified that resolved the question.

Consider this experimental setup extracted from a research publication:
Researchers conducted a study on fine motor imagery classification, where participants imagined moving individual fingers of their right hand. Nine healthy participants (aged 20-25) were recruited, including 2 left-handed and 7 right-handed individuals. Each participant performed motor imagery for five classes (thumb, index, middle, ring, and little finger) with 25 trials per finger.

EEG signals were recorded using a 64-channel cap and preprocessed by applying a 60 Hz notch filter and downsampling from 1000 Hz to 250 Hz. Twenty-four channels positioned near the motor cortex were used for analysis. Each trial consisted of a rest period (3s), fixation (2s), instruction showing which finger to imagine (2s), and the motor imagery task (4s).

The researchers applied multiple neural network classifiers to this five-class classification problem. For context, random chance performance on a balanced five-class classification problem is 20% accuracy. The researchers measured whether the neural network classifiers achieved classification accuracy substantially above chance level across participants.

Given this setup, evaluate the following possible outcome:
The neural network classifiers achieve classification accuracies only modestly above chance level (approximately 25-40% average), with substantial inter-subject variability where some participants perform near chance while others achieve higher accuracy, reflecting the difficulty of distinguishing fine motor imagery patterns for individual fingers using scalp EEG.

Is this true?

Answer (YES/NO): NO